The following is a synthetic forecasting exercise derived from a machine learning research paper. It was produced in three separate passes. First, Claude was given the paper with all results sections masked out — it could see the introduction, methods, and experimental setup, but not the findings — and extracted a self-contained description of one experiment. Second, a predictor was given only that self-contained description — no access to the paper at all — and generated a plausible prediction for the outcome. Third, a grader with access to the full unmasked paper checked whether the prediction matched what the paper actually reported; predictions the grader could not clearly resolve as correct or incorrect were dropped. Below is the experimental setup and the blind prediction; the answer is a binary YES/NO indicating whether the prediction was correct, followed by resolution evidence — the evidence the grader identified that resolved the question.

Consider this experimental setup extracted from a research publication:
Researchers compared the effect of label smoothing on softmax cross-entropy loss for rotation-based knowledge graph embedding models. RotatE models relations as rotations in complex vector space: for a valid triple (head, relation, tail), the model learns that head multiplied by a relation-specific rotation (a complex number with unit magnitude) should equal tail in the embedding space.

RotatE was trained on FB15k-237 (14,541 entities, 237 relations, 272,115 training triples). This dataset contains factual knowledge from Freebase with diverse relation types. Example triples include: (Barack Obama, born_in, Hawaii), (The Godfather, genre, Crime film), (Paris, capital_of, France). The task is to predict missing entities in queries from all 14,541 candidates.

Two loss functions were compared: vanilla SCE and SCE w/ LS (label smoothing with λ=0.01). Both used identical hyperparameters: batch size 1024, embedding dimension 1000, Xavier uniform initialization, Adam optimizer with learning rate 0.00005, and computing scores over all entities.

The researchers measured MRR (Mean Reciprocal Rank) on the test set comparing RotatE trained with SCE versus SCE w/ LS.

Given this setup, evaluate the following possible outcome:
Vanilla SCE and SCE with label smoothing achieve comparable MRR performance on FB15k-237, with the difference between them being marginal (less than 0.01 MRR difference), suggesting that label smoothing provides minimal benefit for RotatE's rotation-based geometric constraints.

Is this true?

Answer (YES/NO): YES